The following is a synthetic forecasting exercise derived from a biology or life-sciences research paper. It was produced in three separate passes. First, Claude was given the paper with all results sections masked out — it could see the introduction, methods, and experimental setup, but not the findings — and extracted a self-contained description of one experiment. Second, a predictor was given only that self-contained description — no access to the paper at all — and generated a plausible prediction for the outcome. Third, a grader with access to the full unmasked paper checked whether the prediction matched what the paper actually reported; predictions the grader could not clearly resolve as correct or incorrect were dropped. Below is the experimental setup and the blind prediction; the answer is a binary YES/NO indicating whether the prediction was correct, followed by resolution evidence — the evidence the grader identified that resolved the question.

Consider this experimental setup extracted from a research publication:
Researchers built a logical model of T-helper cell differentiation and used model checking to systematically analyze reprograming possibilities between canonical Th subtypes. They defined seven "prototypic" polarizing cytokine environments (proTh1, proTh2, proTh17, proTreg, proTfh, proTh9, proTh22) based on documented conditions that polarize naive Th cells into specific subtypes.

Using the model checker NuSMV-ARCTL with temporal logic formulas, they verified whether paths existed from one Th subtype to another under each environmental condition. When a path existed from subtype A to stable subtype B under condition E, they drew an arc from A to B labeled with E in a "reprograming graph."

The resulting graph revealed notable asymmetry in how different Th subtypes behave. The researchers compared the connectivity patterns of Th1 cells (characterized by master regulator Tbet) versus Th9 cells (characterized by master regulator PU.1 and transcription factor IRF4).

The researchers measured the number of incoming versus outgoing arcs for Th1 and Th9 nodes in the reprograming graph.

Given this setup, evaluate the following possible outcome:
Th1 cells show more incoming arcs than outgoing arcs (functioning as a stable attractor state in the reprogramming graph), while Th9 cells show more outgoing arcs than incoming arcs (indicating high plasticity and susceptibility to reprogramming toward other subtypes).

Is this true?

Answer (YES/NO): YES